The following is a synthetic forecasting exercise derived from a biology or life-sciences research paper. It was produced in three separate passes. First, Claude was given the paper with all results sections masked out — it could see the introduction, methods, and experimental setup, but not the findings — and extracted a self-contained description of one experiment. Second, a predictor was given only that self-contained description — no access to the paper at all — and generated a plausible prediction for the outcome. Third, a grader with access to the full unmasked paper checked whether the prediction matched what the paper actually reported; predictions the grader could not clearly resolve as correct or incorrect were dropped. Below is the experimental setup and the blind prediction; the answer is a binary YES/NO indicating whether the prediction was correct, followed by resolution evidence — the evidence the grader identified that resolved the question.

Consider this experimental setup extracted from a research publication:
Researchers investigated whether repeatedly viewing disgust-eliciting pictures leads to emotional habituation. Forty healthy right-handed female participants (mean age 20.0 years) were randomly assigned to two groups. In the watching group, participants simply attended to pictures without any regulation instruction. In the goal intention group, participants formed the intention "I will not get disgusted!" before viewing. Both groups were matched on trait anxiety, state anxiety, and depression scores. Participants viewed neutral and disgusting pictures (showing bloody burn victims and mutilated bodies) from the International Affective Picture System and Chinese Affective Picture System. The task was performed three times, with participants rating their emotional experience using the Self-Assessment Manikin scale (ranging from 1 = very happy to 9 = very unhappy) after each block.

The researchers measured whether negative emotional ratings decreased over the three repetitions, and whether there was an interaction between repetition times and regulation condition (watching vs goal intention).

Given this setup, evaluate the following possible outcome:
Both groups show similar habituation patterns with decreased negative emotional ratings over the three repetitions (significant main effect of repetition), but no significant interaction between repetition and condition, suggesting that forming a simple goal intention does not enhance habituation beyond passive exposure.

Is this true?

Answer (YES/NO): NO